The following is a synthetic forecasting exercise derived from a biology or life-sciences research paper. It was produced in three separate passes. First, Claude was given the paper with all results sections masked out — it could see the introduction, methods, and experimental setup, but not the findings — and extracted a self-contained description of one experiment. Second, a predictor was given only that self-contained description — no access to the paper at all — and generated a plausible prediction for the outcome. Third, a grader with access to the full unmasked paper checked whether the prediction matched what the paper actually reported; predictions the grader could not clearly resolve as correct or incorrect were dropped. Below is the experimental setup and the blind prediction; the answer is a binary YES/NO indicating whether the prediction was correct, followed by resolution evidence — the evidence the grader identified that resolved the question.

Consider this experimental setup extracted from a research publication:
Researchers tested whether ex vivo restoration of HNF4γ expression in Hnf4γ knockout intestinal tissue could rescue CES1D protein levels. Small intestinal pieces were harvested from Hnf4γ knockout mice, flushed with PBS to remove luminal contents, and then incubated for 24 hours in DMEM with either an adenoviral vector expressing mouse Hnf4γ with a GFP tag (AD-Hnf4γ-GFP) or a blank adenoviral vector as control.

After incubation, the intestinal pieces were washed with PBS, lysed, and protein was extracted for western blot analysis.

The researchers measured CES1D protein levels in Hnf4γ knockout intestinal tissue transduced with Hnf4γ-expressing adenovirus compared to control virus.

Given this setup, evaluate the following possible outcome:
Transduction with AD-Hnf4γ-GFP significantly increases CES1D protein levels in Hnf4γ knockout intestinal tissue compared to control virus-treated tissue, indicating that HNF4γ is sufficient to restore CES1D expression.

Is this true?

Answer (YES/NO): YES